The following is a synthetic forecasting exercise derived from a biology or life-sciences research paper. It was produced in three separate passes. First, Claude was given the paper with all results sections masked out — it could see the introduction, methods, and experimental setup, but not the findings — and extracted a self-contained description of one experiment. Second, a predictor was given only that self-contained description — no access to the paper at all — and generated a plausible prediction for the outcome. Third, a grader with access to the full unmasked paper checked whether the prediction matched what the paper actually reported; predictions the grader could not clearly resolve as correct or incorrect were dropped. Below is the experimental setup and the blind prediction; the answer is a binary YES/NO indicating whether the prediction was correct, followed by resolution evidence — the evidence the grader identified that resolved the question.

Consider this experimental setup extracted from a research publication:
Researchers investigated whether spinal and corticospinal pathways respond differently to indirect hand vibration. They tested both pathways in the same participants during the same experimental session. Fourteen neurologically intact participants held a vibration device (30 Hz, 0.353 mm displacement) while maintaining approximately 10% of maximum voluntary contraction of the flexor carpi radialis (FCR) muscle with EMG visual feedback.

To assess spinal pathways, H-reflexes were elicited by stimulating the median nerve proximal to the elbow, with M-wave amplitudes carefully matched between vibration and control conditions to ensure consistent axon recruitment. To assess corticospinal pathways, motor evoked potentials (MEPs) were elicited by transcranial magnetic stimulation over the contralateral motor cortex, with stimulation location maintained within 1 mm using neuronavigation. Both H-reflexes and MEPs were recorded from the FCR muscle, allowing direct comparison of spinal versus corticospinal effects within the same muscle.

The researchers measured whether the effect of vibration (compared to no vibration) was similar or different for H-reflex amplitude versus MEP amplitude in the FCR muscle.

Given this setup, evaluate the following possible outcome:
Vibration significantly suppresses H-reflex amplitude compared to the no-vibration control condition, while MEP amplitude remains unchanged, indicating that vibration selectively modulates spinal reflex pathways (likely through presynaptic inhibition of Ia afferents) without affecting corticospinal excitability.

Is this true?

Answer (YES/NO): YES